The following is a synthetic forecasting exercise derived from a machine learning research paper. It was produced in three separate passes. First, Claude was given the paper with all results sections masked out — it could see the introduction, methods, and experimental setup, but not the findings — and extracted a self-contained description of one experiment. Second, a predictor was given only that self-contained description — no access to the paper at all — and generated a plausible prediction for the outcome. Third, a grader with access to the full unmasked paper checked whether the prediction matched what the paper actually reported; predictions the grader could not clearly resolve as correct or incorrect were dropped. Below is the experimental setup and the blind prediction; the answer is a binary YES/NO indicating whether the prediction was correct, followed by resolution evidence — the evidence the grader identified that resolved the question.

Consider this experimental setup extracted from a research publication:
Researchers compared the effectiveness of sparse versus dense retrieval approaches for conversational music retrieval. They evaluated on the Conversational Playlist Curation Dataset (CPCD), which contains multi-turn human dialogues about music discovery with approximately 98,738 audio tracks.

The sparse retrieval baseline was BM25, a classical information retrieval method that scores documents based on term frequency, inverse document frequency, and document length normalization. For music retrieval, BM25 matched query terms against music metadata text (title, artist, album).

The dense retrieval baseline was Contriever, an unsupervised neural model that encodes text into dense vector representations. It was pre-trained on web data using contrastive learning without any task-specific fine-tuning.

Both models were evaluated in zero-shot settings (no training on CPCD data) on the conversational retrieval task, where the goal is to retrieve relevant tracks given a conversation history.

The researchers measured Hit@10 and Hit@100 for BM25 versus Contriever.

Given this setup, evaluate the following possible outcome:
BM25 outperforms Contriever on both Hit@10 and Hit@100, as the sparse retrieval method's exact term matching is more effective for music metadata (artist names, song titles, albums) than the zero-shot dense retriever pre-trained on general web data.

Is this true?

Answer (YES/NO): YES